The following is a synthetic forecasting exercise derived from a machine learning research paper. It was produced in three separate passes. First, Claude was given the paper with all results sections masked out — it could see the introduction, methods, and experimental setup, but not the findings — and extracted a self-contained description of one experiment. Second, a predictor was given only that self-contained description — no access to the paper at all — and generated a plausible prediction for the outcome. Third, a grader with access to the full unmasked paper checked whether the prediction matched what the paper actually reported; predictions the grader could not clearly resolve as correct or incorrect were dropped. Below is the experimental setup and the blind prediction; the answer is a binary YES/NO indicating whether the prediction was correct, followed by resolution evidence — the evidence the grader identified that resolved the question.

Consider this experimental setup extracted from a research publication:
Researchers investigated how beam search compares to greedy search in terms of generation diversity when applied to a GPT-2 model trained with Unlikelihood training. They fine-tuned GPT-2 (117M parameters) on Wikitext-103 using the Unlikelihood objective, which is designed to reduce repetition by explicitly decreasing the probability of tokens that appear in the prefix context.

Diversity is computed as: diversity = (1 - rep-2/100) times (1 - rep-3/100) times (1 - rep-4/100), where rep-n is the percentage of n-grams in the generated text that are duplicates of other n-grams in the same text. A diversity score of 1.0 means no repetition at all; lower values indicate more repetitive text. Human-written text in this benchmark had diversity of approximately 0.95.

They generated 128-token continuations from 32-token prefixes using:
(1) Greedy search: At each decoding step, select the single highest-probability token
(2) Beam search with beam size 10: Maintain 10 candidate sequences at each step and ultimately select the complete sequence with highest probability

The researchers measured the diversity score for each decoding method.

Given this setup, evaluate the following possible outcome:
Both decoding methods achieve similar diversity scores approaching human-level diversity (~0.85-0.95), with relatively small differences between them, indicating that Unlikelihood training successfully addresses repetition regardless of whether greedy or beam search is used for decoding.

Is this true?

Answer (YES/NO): NO